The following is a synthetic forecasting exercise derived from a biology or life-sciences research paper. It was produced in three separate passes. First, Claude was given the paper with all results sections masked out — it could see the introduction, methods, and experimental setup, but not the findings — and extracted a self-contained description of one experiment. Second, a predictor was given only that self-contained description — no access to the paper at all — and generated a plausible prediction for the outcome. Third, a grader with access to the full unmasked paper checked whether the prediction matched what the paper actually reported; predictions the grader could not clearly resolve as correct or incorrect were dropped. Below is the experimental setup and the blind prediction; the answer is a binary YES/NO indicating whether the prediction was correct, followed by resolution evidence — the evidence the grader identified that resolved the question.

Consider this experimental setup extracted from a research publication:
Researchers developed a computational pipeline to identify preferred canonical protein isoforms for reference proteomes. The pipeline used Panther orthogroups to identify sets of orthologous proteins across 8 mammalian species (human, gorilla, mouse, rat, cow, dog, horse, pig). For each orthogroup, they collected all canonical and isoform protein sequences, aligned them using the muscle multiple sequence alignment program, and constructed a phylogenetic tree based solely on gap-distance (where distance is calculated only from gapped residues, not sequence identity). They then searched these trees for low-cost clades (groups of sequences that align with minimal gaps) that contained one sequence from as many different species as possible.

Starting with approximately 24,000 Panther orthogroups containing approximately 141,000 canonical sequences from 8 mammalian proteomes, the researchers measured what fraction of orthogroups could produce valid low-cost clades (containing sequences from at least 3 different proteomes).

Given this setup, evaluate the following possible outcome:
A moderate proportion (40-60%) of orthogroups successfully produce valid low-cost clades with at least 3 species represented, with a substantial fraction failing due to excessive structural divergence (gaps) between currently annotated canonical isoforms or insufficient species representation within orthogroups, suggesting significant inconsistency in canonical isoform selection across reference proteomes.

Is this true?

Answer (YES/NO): NO